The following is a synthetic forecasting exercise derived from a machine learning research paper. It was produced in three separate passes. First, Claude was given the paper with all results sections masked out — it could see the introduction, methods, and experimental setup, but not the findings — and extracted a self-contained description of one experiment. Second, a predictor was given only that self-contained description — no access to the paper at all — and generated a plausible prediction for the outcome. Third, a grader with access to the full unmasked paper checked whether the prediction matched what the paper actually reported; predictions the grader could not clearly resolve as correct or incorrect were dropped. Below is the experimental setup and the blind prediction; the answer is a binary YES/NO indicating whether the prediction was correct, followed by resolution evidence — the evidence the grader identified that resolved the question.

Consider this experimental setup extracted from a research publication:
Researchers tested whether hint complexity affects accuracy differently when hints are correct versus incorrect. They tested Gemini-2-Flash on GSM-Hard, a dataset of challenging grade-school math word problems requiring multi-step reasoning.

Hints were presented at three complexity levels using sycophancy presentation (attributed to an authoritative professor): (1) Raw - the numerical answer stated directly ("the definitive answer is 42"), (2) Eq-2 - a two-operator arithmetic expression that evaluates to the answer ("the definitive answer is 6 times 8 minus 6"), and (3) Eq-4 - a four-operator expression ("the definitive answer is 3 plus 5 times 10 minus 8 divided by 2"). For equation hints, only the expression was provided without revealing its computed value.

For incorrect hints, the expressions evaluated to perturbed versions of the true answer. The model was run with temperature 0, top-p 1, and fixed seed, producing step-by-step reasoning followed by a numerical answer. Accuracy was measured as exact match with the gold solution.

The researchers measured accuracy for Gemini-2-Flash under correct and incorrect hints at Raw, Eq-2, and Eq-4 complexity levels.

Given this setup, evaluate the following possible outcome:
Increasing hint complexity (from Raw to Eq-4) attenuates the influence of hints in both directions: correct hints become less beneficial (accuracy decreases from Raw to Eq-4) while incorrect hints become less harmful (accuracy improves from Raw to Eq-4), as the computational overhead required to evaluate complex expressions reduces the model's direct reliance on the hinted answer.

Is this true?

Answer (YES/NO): NO